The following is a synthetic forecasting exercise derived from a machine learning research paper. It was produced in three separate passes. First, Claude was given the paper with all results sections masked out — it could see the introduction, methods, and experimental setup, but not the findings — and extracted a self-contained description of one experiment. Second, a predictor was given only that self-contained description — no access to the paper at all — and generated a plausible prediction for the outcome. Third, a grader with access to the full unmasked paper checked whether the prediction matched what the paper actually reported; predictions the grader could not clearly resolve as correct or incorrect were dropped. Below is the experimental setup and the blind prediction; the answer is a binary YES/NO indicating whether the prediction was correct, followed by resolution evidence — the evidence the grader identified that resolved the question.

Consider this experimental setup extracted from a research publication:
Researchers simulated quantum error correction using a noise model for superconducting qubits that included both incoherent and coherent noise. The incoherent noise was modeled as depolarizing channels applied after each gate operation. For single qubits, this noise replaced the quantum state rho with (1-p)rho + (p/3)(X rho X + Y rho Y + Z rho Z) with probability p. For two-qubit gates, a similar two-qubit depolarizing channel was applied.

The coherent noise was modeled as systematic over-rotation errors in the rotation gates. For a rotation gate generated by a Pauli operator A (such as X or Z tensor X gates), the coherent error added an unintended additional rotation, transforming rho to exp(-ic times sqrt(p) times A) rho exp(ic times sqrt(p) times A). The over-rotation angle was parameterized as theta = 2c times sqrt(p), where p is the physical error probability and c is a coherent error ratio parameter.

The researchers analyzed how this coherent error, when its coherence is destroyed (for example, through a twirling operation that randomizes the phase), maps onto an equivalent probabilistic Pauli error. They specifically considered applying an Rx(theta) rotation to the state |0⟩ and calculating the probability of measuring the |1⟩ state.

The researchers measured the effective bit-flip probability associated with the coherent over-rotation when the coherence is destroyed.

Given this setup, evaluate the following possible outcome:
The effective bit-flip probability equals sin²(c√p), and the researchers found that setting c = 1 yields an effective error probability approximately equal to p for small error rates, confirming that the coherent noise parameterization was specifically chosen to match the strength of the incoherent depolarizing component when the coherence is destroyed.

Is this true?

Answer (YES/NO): YES